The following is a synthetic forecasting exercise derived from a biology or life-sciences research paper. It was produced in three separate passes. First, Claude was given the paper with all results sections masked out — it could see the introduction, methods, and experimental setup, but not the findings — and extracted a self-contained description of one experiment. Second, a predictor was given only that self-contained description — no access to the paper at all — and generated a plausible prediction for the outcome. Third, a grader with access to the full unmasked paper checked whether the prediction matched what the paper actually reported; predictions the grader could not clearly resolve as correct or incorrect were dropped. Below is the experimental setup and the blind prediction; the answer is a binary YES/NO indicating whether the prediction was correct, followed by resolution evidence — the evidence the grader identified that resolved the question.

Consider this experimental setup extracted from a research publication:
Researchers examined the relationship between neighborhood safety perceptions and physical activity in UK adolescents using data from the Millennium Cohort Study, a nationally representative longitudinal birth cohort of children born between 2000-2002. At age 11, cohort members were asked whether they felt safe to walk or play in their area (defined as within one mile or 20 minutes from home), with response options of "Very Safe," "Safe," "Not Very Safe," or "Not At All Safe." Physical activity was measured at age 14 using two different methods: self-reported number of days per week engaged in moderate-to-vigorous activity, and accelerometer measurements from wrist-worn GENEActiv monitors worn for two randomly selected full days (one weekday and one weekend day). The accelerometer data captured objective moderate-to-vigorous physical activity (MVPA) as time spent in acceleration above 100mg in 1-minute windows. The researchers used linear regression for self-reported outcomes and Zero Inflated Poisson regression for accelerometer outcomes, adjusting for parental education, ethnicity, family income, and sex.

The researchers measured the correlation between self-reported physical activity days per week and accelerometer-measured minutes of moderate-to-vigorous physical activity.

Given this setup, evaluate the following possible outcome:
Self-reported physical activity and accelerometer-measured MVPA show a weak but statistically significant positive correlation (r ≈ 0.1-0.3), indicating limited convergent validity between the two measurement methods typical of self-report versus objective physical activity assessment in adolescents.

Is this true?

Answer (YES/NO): YES